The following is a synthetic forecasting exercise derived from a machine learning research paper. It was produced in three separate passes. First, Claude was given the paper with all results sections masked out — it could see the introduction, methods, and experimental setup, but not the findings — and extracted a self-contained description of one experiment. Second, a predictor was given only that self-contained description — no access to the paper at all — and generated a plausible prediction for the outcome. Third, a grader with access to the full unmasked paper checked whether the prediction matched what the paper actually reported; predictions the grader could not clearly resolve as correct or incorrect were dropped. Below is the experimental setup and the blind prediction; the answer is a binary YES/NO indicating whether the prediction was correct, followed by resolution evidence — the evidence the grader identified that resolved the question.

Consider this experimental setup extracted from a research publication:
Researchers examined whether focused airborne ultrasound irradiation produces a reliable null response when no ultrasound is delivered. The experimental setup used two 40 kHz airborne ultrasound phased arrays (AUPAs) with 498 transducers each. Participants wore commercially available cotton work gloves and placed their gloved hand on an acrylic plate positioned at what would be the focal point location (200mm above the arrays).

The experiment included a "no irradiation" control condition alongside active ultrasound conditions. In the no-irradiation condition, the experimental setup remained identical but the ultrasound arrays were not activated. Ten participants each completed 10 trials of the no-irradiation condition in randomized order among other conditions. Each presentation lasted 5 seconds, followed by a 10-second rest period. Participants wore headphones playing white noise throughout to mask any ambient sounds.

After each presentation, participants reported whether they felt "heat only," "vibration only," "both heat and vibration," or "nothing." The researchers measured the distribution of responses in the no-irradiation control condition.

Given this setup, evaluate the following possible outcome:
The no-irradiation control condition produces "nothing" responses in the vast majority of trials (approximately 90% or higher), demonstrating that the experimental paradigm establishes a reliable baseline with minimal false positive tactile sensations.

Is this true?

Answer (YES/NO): YES